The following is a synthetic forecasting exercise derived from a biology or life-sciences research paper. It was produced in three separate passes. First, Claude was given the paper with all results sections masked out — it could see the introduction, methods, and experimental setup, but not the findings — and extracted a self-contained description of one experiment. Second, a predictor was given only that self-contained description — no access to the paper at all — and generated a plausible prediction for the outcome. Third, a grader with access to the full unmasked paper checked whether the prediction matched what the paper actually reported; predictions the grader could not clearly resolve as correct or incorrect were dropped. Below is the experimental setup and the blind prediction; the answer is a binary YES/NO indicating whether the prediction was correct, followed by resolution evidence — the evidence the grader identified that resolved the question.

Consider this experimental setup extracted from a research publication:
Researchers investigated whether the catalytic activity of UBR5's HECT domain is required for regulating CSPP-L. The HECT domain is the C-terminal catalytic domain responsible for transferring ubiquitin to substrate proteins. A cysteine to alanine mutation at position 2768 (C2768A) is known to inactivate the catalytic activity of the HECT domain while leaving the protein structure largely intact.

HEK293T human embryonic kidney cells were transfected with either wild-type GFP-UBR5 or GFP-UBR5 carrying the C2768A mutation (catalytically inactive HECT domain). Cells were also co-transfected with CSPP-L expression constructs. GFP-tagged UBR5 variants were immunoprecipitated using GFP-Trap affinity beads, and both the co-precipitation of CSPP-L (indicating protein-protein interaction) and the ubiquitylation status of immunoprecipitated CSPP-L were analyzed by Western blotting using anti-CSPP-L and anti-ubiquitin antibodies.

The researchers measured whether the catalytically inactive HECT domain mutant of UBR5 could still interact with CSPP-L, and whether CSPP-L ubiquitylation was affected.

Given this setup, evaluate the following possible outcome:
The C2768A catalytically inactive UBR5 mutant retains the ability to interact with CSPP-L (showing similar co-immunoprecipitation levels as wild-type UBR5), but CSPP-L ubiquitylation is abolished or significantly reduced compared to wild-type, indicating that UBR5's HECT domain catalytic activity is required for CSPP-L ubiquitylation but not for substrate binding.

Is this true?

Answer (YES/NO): YES